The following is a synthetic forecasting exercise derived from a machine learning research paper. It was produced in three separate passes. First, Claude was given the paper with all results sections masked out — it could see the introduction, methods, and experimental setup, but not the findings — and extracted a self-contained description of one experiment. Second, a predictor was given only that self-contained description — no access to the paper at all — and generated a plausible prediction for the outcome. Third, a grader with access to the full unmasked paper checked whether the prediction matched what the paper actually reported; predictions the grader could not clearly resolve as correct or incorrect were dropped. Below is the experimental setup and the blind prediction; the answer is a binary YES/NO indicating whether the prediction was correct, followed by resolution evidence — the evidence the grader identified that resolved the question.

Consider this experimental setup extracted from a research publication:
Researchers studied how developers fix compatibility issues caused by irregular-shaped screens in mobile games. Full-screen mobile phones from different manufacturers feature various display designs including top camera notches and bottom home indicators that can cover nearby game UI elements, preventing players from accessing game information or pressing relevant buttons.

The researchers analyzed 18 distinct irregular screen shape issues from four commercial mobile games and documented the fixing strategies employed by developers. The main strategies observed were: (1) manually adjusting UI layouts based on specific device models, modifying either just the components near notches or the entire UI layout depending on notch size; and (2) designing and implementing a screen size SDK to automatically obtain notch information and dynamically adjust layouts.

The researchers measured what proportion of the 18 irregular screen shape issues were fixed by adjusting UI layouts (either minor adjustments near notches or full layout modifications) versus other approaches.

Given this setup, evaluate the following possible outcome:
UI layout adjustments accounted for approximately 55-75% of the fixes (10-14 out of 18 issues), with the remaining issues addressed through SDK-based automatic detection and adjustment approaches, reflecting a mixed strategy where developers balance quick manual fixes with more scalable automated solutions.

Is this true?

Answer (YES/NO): NO